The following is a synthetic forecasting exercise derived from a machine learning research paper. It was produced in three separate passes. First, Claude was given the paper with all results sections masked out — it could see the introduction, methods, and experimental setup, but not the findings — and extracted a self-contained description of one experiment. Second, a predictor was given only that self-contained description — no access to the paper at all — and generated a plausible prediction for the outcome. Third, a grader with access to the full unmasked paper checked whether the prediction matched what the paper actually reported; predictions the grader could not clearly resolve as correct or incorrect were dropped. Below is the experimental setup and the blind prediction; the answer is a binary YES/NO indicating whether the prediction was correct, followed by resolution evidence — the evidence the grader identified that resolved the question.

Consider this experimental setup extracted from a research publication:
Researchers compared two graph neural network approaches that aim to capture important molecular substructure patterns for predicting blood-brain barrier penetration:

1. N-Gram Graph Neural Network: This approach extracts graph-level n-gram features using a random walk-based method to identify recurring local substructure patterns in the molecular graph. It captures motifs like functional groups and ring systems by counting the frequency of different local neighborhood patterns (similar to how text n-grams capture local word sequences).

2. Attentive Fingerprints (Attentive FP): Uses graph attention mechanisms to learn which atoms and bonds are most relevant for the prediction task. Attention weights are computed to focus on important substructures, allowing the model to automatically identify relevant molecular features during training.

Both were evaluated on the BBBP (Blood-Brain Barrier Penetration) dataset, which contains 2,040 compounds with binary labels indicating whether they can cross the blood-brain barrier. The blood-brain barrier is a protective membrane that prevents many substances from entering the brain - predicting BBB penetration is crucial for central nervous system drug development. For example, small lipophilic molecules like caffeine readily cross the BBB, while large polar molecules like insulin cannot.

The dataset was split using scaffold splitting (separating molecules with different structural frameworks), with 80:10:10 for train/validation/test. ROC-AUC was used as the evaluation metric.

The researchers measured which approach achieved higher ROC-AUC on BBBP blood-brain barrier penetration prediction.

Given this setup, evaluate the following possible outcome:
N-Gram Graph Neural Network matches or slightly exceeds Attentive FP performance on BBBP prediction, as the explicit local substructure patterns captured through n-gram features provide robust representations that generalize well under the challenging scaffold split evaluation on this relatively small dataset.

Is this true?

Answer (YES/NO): YES